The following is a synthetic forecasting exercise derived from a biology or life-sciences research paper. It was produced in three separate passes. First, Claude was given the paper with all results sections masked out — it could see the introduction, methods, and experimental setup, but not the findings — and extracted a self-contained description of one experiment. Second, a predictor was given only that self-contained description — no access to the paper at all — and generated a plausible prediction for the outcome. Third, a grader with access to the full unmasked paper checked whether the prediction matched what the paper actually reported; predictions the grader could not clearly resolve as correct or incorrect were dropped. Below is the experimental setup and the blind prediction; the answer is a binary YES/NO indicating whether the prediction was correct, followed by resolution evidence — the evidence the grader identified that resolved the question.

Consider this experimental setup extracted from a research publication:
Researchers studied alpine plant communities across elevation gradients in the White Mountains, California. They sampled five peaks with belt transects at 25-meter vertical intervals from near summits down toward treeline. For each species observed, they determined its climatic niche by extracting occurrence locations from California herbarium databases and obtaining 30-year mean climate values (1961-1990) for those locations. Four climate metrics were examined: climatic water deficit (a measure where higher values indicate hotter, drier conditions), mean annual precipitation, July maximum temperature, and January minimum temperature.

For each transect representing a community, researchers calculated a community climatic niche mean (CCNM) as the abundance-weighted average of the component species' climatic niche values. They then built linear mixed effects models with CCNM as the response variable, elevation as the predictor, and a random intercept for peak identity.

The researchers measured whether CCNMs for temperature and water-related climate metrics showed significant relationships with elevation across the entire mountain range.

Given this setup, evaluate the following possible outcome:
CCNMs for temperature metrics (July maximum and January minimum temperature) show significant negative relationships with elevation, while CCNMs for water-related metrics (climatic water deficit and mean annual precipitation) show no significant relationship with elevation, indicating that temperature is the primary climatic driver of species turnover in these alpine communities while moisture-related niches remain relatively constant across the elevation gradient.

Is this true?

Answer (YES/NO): NO